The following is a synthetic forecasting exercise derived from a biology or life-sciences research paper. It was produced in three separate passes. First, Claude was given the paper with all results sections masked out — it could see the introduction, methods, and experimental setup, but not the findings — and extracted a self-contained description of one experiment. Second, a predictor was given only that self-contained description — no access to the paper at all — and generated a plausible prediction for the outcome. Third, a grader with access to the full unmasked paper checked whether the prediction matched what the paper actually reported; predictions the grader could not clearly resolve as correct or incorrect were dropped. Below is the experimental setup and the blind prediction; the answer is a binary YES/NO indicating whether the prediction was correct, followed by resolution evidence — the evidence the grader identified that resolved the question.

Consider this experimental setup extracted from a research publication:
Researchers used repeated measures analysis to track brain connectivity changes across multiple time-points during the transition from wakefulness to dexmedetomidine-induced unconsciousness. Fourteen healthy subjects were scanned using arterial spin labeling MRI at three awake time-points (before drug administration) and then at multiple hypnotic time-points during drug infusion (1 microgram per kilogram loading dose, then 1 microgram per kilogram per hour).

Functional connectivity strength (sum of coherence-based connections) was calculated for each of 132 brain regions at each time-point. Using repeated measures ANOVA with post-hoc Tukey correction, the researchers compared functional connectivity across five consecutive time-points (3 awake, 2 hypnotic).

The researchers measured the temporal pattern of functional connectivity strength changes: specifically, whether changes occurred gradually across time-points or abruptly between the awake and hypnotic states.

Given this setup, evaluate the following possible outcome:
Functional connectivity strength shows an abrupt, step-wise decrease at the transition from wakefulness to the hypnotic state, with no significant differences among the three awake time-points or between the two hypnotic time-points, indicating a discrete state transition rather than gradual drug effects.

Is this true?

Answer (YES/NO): YES